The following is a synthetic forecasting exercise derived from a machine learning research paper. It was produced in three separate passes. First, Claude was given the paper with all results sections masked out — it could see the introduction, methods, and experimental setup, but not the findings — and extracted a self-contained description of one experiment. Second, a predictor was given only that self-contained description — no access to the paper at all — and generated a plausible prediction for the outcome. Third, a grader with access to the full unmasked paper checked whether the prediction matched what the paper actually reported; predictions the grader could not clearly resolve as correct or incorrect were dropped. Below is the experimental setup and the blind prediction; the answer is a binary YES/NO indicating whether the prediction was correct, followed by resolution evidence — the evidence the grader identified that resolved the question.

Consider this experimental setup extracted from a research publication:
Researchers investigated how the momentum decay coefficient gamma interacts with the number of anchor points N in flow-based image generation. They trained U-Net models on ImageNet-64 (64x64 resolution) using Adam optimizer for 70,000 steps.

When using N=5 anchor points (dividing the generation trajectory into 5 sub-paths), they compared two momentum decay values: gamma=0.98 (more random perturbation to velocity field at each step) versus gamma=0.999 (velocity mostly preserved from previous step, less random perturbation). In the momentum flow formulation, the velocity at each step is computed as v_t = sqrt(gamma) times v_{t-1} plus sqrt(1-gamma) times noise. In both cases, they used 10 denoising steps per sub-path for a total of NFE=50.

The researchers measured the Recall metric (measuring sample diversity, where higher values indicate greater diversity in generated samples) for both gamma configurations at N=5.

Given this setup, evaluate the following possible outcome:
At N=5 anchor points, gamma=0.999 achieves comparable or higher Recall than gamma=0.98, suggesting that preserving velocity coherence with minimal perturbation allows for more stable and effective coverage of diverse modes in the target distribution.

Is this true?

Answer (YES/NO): YES